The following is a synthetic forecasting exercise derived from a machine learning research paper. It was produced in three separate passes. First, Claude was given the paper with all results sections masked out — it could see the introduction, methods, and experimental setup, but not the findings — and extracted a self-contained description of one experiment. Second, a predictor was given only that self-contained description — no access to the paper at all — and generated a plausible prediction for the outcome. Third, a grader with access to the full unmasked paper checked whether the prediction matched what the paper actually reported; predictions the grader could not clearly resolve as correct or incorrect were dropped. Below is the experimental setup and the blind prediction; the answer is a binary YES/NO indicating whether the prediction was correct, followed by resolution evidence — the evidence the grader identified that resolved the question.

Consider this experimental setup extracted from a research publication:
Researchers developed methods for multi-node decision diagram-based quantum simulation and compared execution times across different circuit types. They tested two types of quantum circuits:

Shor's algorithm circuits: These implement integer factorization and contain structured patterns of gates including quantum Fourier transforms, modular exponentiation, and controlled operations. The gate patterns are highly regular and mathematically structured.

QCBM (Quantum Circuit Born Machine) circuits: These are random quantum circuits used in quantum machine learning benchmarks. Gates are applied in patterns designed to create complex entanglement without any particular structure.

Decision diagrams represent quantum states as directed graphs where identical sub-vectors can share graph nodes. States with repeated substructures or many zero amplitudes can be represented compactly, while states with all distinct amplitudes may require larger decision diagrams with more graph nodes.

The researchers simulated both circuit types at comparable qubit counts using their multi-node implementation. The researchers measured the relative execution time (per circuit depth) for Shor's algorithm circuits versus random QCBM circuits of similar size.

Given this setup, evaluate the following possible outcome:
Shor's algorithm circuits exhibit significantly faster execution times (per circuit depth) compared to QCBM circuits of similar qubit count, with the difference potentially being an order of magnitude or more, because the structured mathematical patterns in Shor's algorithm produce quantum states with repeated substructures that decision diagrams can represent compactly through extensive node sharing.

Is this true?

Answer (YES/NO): YES